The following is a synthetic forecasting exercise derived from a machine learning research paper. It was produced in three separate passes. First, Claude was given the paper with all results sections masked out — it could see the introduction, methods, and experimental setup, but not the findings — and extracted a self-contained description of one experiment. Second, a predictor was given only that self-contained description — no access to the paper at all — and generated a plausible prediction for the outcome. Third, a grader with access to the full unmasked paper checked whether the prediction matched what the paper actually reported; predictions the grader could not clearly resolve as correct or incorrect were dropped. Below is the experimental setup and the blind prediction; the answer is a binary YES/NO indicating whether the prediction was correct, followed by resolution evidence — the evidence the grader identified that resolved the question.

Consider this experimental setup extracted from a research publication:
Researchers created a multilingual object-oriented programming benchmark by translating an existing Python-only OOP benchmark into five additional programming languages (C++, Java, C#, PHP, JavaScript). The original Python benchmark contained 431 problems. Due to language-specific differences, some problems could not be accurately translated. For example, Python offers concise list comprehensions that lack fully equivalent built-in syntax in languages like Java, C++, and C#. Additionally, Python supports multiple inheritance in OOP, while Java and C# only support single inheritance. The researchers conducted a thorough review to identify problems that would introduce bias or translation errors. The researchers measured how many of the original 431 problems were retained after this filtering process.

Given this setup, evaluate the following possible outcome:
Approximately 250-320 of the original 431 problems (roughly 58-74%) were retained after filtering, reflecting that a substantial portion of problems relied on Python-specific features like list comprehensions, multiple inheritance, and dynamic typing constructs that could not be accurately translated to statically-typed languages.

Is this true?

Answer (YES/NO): YES